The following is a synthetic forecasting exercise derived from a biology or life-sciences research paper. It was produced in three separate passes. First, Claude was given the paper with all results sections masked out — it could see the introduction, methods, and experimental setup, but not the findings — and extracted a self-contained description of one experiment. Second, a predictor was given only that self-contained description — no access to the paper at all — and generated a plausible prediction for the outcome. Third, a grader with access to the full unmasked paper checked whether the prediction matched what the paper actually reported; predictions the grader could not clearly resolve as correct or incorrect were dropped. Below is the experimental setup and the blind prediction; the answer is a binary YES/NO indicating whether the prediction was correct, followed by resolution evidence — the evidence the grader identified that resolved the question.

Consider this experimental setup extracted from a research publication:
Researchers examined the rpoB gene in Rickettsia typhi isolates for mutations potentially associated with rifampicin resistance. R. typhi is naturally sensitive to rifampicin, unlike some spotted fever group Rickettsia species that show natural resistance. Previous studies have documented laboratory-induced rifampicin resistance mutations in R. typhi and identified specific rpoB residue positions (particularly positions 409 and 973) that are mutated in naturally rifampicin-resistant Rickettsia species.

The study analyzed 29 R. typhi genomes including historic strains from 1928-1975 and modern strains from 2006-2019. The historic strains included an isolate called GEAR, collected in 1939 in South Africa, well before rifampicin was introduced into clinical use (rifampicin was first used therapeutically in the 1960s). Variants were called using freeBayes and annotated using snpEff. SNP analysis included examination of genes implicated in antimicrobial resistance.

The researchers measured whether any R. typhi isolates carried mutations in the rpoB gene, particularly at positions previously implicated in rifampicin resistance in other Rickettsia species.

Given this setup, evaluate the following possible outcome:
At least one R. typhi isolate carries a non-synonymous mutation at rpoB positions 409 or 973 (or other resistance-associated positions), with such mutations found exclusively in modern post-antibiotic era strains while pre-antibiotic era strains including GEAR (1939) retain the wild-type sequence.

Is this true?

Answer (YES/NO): NO